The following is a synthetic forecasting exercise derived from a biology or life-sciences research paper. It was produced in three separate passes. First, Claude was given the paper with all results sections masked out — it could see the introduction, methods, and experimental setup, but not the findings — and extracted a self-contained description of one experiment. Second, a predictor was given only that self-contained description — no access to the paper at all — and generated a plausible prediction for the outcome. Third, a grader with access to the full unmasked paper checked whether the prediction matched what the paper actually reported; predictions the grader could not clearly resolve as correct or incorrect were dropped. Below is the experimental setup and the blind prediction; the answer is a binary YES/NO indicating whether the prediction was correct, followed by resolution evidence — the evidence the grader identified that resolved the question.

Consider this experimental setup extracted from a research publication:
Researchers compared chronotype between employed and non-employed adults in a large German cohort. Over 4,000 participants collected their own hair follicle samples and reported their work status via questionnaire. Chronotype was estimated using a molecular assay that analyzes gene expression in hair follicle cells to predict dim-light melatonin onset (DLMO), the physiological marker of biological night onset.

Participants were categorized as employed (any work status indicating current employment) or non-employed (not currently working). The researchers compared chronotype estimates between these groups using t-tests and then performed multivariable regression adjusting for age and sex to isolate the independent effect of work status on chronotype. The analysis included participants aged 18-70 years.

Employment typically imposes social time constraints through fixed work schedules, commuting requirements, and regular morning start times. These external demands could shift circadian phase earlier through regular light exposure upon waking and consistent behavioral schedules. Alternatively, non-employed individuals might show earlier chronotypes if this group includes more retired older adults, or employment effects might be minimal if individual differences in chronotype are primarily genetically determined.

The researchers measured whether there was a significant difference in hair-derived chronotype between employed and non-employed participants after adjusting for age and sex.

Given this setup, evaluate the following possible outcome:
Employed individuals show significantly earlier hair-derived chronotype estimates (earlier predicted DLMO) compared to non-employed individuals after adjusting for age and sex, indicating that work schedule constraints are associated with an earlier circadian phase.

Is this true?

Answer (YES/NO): YES